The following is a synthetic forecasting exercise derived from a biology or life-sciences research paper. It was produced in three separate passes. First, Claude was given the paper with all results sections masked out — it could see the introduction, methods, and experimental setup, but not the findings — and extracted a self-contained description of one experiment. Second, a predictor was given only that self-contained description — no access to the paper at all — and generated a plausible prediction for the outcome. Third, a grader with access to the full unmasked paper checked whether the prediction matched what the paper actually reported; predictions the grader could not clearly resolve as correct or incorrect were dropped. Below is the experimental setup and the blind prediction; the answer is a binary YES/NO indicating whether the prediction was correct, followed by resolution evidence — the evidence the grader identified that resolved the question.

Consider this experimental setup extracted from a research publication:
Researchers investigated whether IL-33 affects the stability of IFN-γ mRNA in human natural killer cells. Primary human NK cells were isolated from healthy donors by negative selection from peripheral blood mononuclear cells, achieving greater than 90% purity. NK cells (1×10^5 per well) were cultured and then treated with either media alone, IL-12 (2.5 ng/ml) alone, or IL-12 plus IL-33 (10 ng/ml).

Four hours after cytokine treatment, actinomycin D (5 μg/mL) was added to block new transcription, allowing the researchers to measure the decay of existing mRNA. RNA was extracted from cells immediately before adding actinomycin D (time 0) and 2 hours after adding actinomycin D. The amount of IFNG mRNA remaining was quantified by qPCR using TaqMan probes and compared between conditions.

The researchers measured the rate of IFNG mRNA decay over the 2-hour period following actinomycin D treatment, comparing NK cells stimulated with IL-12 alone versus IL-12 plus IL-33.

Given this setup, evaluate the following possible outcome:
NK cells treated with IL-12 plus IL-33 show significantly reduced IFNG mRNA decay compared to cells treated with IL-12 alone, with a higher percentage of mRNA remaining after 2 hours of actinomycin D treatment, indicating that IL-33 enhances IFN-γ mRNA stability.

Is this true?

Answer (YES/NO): YES